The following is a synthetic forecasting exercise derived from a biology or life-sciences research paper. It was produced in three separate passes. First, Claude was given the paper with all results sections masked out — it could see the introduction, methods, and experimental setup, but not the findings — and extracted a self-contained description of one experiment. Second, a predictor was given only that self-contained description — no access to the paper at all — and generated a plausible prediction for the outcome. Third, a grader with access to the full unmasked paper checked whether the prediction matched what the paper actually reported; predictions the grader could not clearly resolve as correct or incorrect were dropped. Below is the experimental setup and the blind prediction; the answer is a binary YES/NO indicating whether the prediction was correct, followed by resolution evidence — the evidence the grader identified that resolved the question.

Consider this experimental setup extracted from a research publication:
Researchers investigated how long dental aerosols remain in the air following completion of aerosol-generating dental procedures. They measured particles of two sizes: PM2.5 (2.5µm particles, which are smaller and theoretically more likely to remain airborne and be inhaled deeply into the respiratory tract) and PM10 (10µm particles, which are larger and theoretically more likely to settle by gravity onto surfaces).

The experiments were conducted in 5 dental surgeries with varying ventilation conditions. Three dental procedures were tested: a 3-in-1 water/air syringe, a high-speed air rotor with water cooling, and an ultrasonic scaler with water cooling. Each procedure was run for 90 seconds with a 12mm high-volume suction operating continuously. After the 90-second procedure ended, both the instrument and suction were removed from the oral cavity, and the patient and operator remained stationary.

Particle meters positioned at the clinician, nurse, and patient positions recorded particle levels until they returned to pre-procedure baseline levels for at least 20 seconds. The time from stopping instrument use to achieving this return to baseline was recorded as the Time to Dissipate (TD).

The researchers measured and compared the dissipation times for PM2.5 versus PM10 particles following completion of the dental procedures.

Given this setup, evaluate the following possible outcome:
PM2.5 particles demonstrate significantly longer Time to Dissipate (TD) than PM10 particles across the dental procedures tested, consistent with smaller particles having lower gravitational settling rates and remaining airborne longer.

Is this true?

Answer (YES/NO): NO